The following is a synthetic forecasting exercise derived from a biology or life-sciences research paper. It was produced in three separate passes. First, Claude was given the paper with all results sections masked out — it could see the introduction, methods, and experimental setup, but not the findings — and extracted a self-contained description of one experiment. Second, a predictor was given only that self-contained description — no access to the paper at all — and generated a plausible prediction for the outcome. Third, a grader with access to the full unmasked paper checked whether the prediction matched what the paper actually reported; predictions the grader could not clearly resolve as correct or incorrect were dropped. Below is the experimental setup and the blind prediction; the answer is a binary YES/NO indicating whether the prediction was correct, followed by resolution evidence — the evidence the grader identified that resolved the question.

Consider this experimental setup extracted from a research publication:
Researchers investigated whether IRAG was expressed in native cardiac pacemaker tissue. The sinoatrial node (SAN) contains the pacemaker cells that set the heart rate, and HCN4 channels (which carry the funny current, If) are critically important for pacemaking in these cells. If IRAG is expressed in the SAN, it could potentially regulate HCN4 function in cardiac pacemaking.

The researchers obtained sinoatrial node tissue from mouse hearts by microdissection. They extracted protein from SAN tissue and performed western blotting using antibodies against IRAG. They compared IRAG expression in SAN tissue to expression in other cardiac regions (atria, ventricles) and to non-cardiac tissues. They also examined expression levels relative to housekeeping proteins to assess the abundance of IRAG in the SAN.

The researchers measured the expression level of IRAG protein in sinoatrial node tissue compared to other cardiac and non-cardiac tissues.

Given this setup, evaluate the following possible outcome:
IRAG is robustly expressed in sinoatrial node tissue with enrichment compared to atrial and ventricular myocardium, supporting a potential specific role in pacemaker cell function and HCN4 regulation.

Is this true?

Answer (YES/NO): NO